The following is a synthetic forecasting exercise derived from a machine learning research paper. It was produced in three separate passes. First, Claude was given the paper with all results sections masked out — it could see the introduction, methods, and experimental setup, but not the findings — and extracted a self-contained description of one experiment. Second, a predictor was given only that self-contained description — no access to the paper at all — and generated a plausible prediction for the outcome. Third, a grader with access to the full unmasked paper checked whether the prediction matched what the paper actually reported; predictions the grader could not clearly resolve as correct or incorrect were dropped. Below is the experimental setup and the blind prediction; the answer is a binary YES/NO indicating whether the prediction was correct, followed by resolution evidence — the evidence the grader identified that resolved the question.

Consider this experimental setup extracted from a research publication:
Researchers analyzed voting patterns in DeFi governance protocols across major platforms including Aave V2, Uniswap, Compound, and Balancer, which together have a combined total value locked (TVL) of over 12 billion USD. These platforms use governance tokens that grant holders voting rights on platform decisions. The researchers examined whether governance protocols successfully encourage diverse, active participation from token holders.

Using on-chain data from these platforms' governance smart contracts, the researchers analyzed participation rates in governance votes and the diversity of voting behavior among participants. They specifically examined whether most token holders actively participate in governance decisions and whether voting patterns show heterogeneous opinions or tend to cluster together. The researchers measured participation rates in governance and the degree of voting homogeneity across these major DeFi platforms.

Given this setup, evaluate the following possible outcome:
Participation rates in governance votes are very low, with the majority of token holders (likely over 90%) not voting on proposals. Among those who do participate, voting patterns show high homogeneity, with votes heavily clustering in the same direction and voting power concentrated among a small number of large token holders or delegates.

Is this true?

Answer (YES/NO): YES